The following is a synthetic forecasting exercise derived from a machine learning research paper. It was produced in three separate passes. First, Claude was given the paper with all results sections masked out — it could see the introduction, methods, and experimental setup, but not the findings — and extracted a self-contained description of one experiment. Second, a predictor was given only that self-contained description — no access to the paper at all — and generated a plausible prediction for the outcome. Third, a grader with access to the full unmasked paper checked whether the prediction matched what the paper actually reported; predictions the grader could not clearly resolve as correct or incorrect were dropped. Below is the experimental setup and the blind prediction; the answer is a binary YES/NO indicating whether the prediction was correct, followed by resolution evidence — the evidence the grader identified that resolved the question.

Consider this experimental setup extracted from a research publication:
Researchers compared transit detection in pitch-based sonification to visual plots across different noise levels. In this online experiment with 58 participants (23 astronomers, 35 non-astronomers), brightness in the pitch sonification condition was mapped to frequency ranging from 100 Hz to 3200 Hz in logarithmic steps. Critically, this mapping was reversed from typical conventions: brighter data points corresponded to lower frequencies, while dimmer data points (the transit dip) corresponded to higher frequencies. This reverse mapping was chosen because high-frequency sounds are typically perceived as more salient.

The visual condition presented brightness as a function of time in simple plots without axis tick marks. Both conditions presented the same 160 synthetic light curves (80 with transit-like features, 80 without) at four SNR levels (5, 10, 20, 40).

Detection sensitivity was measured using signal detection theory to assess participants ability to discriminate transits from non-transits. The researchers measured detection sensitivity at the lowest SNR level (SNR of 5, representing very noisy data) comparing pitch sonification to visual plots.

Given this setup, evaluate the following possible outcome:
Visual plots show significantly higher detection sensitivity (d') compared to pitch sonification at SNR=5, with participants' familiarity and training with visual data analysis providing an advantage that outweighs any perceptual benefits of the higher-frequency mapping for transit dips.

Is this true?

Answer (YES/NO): YES